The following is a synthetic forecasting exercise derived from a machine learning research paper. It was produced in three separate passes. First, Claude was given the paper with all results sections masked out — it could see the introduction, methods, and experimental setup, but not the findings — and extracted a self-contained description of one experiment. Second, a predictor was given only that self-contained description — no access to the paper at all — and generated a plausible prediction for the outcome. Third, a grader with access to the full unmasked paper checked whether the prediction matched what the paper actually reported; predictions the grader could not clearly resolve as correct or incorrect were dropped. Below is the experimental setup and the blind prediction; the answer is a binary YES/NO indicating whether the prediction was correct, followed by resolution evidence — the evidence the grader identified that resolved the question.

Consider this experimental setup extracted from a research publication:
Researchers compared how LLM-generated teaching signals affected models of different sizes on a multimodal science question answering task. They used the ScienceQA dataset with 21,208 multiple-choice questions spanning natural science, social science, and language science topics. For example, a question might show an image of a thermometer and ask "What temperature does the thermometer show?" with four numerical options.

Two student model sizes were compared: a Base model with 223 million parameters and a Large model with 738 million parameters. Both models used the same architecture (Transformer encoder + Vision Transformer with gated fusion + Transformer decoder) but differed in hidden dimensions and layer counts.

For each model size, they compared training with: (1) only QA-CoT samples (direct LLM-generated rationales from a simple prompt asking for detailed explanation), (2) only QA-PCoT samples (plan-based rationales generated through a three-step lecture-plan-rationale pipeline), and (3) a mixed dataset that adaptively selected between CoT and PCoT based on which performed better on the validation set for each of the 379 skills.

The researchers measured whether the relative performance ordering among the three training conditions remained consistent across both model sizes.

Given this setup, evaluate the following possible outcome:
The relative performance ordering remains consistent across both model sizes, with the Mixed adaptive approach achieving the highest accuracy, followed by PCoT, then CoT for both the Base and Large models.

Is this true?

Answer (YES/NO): YES